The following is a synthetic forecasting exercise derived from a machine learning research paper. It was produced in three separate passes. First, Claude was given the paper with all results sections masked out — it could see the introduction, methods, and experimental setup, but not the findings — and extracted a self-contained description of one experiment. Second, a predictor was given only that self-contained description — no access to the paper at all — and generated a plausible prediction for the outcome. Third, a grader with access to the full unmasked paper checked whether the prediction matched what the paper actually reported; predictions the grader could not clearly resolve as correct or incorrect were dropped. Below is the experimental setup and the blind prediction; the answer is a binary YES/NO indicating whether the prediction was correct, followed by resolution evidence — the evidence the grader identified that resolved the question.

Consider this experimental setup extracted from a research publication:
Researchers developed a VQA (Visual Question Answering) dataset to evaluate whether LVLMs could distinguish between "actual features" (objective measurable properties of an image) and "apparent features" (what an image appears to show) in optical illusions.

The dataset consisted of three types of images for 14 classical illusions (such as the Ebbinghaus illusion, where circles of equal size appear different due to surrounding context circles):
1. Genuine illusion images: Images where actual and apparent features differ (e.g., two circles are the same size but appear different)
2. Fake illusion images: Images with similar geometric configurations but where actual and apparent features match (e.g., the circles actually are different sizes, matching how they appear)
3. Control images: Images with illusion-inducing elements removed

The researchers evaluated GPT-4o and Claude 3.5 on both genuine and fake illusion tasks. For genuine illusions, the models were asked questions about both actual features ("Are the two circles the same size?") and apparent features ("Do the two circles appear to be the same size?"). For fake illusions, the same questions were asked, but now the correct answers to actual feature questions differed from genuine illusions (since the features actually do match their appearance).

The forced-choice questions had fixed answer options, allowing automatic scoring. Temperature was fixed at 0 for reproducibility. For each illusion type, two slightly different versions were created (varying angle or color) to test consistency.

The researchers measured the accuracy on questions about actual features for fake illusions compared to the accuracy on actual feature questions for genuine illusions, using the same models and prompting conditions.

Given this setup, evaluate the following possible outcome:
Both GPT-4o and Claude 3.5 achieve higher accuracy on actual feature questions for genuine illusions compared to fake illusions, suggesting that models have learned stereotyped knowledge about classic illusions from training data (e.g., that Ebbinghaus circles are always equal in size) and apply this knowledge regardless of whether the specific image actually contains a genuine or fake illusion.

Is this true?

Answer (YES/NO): YES